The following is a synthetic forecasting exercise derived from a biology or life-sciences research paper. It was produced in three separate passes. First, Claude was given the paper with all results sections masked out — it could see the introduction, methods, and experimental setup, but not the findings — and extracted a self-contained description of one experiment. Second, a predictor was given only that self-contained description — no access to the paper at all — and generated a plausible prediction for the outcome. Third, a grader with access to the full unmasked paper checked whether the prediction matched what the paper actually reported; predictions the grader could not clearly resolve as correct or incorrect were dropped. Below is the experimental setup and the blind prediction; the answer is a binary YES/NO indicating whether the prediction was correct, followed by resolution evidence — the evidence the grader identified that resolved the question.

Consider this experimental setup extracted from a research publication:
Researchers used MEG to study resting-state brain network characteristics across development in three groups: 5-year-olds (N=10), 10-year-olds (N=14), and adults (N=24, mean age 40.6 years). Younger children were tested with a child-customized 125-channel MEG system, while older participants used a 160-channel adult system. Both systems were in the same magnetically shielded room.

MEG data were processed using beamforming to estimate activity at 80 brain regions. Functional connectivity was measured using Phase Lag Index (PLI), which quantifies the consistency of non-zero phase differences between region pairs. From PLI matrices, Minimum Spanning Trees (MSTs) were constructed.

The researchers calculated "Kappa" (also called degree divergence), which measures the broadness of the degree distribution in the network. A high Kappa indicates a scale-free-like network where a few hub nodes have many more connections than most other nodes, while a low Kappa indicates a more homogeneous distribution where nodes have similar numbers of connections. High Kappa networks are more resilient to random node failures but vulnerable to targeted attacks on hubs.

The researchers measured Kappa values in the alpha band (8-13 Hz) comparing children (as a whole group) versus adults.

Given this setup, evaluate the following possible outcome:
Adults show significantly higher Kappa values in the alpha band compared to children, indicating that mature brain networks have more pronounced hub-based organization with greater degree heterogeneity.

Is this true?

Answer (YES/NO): NO